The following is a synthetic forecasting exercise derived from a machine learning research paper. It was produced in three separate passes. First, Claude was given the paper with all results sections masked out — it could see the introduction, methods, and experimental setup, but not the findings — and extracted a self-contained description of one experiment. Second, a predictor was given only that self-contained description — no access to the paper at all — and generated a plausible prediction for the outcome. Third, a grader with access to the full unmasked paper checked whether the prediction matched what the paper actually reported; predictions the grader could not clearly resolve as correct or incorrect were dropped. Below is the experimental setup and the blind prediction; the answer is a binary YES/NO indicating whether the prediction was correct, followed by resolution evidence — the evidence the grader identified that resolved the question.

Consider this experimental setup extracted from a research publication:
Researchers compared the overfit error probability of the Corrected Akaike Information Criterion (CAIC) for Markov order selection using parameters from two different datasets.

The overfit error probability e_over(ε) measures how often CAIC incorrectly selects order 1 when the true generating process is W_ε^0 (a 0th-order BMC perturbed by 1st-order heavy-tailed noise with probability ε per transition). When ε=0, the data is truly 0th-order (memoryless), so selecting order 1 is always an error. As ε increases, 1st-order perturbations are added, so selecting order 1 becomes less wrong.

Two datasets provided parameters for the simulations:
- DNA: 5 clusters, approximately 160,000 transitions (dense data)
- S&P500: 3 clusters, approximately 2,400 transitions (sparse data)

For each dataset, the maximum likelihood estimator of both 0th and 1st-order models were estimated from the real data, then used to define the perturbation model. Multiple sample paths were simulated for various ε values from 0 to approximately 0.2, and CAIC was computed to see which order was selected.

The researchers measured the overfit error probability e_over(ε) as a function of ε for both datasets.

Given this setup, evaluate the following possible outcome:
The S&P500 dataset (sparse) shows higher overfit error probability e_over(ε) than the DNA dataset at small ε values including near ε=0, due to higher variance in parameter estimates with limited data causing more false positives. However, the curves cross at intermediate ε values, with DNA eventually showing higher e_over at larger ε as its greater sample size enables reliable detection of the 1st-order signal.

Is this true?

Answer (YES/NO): NO